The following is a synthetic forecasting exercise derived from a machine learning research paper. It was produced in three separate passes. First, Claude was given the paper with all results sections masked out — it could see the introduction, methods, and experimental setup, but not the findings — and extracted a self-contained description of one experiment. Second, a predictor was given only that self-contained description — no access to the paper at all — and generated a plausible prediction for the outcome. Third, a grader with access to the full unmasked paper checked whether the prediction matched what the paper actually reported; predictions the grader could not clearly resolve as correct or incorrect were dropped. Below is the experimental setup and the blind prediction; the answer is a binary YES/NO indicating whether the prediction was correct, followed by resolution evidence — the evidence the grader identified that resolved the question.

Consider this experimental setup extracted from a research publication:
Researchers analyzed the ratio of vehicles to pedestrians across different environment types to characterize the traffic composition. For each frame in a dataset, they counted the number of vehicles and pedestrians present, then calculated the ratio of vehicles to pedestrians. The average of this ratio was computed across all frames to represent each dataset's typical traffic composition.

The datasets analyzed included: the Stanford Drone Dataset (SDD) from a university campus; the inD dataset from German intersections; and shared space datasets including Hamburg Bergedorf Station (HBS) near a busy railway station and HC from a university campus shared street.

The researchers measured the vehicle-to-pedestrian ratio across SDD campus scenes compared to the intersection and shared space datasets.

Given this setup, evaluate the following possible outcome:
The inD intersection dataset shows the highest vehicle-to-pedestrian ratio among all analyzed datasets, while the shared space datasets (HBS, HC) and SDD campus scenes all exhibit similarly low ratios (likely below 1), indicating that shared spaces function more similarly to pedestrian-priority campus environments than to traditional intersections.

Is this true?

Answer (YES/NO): NO